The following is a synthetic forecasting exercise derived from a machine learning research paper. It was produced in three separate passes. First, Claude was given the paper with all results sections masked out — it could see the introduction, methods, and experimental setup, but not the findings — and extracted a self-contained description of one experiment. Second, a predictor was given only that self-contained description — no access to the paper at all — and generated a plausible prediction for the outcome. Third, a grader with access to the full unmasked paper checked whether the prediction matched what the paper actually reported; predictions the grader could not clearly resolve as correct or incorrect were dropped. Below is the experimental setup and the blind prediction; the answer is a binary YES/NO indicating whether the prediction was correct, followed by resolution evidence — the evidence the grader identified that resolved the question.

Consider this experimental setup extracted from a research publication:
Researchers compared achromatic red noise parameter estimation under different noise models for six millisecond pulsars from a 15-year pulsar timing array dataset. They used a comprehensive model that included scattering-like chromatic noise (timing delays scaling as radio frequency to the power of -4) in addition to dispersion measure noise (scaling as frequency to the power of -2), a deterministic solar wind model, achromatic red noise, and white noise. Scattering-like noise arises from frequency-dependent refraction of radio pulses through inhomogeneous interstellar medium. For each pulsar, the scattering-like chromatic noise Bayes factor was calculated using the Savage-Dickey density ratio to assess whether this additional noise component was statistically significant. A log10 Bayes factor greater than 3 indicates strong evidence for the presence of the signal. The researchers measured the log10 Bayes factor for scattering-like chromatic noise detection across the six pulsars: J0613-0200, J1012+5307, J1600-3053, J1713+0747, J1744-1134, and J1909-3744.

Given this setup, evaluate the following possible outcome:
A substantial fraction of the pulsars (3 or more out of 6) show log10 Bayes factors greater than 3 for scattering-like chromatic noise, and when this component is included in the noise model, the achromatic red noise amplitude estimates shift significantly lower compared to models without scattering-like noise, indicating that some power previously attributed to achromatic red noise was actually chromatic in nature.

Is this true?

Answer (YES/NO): YES